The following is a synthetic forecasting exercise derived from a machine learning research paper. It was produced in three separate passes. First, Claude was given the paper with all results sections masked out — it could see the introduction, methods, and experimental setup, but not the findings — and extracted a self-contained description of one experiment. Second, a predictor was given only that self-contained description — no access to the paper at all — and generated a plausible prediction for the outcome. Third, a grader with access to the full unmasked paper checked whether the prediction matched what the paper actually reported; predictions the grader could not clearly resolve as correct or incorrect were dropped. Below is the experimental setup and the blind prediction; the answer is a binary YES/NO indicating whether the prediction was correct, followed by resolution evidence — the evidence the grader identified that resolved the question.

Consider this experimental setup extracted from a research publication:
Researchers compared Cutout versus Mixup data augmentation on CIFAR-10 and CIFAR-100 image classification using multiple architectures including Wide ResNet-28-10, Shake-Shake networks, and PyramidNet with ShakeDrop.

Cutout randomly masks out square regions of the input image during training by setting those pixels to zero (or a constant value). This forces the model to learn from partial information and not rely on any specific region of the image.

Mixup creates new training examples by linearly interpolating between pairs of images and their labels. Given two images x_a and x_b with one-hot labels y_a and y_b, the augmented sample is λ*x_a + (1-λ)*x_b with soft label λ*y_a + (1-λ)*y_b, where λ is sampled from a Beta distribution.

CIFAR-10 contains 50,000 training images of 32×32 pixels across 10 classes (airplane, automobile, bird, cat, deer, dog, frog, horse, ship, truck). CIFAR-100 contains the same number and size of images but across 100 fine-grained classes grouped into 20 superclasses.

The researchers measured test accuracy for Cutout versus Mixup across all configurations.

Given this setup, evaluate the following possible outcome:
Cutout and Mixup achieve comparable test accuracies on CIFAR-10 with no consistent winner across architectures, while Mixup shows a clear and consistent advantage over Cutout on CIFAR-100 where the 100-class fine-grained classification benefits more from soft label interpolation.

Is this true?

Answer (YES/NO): NO